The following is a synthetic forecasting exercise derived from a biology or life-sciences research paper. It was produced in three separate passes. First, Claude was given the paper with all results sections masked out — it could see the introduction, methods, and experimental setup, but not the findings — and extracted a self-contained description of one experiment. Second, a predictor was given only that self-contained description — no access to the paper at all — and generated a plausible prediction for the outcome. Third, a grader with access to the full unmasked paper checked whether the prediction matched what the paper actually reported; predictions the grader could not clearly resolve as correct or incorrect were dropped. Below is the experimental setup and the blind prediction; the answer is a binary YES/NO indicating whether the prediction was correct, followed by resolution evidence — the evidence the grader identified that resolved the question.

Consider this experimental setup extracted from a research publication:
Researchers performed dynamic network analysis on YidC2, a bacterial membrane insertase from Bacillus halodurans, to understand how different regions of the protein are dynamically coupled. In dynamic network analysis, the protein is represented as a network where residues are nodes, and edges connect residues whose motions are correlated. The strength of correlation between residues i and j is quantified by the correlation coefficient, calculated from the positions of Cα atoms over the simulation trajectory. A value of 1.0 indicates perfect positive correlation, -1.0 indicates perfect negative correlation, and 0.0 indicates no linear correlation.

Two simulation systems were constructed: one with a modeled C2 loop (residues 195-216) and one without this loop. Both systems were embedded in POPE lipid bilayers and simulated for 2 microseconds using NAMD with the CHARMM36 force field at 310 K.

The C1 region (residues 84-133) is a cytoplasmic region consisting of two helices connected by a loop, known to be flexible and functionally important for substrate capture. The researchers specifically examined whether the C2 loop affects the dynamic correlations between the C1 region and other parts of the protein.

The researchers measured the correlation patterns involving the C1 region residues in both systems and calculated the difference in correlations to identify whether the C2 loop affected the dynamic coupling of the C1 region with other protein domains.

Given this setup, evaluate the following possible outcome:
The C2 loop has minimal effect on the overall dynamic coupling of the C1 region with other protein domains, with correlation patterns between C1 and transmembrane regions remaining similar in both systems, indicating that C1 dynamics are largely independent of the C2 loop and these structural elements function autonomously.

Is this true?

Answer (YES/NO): NO